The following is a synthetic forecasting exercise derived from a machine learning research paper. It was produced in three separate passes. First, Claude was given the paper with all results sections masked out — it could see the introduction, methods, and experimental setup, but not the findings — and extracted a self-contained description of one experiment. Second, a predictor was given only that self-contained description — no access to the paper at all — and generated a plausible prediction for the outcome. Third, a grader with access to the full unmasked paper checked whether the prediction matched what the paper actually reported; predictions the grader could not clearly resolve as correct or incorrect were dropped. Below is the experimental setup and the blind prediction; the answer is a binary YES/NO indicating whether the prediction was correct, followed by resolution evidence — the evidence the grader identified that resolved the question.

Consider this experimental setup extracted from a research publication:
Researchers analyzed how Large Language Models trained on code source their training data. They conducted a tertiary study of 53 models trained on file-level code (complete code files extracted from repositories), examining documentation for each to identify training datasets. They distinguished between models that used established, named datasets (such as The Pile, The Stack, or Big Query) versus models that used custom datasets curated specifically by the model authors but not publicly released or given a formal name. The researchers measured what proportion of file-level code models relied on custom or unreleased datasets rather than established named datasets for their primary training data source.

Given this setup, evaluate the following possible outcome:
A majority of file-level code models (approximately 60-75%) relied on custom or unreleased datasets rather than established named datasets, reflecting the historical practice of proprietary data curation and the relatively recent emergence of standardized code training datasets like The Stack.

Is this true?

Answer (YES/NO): NO